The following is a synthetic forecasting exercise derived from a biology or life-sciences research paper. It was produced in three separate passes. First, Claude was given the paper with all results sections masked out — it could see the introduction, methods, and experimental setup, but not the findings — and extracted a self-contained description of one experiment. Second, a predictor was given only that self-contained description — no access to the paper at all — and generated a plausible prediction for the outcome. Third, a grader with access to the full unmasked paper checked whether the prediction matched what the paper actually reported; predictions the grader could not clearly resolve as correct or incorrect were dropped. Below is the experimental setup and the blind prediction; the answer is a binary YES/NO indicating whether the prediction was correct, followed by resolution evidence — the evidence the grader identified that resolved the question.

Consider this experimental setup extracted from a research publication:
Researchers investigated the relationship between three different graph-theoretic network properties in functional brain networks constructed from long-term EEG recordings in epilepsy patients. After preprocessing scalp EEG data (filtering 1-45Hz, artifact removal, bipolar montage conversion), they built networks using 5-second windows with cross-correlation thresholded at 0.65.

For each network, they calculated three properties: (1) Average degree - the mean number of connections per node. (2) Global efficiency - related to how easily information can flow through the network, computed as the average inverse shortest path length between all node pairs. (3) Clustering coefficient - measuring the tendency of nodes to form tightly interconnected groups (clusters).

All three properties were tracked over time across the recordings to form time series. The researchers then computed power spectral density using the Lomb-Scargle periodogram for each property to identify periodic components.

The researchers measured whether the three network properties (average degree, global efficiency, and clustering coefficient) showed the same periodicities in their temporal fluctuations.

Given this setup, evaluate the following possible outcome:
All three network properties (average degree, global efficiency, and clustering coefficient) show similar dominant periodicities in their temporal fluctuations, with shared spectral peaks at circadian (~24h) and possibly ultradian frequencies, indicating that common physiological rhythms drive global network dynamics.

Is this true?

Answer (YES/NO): YES